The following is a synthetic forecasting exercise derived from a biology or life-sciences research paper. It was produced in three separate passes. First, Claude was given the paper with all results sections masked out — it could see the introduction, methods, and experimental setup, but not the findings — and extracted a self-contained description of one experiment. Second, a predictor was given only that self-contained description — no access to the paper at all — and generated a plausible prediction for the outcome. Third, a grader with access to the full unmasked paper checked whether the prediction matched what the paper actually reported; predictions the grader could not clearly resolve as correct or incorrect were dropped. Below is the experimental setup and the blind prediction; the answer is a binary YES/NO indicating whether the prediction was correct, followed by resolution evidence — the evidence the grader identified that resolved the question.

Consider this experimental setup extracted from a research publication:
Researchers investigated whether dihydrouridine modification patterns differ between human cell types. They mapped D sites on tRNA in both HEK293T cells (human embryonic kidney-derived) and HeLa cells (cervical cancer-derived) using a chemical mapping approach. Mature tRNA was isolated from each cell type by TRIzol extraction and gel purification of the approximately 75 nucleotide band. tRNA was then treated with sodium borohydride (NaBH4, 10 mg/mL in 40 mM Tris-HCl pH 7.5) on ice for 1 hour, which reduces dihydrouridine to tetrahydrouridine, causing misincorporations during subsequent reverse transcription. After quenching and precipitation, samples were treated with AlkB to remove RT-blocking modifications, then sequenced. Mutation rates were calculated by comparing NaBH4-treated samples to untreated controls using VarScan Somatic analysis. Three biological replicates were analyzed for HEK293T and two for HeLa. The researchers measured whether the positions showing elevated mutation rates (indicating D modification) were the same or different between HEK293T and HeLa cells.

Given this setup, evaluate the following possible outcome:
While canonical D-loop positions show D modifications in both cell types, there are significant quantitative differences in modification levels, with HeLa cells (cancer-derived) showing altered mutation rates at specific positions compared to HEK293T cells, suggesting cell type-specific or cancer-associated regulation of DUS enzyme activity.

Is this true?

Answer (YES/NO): NO